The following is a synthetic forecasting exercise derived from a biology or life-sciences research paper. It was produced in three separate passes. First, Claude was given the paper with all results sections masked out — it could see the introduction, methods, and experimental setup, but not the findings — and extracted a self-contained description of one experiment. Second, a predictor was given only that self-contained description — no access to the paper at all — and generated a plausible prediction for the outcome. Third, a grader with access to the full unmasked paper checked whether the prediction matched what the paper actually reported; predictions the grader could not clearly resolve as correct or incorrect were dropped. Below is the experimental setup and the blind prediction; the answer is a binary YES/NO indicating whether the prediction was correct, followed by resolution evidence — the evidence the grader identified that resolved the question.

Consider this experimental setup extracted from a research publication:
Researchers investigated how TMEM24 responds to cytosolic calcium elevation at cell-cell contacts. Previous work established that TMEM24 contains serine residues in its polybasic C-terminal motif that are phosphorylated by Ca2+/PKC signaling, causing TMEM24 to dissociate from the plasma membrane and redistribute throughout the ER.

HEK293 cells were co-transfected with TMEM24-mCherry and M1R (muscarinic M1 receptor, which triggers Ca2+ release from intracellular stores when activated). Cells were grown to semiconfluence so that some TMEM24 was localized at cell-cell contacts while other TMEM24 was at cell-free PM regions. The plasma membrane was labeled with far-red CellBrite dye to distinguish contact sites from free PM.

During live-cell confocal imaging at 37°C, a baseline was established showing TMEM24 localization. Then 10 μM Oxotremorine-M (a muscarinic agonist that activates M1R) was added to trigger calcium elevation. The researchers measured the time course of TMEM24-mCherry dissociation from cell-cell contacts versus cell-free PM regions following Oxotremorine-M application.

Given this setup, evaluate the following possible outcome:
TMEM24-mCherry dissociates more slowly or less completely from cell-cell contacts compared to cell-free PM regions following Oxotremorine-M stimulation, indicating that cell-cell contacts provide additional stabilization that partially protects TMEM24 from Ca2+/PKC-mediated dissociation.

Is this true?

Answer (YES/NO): YES